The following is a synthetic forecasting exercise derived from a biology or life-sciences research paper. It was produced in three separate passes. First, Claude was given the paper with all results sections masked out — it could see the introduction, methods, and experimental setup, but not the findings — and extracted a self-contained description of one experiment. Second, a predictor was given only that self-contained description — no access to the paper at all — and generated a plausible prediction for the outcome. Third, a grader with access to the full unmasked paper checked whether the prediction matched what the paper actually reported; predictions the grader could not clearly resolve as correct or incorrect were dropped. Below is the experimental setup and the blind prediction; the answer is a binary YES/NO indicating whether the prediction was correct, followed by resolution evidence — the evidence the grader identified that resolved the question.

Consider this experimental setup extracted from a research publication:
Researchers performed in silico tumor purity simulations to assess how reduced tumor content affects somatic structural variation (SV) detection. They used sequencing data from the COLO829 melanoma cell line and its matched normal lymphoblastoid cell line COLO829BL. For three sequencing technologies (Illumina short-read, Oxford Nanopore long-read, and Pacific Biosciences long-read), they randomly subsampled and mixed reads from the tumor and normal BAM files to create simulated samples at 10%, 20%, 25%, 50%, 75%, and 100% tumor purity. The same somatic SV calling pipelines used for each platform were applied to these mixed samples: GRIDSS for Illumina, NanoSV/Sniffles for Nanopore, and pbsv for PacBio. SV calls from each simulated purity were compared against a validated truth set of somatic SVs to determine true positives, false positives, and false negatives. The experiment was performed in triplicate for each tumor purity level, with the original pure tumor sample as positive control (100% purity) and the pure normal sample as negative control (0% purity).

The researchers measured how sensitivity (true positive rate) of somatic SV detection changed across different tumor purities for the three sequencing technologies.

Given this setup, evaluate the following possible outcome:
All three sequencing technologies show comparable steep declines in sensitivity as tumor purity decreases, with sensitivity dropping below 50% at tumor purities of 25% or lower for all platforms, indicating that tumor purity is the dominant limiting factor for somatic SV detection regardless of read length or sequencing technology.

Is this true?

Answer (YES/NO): NO